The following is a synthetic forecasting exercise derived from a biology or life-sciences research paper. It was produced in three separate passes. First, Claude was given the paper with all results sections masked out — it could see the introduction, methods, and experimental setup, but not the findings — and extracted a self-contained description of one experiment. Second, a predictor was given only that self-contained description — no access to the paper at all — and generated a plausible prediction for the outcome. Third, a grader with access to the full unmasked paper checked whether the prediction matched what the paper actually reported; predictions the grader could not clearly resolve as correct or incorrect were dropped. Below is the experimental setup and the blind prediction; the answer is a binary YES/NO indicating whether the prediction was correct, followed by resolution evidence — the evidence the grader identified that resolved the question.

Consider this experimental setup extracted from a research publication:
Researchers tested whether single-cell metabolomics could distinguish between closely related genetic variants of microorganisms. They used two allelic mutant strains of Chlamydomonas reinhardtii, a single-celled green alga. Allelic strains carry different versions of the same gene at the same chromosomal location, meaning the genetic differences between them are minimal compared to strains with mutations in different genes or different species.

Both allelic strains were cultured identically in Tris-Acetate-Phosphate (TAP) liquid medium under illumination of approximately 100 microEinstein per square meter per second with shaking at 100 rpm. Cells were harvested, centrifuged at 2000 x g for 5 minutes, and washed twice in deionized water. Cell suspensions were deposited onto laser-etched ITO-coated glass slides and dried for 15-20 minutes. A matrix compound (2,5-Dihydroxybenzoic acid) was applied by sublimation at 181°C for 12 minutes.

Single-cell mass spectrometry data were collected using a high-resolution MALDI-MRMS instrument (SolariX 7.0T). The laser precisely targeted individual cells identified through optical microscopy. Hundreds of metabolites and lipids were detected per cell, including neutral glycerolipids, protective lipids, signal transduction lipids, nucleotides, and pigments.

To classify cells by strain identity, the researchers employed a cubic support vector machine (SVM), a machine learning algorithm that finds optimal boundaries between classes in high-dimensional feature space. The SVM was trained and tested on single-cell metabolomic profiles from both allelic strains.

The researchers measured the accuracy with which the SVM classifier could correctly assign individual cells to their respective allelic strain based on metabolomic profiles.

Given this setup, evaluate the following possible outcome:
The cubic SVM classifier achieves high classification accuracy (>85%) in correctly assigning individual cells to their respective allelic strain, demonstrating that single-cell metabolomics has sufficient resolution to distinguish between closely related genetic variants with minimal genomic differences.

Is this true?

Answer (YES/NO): YES